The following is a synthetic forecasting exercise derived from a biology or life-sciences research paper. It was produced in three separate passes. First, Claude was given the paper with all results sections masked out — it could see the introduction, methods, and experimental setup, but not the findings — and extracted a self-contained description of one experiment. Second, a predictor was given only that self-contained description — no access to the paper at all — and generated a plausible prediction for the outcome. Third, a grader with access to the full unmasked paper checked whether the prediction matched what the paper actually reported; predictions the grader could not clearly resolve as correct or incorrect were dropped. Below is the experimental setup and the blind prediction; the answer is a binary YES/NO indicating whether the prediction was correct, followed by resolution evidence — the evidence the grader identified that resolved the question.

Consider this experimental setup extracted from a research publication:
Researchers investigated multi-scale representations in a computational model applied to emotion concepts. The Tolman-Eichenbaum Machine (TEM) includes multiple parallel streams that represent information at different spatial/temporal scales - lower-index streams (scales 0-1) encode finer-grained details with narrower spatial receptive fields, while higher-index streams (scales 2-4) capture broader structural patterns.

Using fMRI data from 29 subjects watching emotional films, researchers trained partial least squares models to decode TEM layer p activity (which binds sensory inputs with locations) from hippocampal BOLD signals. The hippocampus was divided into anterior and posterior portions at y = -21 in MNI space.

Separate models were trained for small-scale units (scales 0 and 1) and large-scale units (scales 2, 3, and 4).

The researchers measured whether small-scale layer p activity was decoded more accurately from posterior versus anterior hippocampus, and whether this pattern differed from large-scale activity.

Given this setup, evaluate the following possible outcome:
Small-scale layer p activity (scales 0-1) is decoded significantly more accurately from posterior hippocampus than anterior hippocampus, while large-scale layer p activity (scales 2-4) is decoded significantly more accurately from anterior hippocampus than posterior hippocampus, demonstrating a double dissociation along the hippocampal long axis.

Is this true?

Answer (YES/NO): NO